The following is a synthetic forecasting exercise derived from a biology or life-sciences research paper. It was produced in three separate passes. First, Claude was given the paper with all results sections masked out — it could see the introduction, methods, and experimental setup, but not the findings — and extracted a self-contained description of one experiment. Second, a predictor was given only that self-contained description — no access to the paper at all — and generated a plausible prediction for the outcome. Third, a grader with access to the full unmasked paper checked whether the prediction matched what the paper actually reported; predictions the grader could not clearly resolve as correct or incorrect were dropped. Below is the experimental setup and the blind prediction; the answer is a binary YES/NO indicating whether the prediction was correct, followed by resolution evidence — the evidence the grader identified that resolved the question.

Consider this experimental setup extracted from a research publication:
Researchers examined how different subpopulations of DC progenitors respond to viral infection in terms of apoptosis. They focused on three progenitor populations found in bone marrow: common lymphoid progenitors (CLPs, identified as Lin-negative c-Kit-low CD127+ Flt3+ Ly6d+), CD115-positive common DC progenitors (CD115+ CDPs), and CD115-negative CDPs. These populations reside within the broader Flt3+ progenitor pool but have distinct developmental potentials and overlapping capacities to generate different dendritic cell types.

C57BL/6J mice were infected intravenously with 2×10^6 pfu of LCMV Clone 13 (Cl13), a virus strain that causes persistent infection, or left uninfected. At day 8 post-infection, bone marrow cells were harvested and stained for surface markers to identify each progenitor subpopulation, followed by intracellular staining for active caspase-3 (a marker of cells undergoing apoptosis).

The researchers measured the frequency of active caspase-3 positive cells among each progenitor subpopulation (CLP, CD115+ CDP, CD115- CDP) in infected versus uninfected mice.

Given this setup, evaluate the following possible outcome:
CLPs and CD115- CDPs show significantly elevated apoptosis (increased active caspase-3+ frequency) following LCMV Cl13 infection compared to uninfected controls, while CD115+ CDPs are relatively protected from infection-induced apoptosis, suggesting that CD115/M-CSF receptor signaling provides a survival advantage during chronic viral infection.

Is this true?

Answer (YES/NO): NO